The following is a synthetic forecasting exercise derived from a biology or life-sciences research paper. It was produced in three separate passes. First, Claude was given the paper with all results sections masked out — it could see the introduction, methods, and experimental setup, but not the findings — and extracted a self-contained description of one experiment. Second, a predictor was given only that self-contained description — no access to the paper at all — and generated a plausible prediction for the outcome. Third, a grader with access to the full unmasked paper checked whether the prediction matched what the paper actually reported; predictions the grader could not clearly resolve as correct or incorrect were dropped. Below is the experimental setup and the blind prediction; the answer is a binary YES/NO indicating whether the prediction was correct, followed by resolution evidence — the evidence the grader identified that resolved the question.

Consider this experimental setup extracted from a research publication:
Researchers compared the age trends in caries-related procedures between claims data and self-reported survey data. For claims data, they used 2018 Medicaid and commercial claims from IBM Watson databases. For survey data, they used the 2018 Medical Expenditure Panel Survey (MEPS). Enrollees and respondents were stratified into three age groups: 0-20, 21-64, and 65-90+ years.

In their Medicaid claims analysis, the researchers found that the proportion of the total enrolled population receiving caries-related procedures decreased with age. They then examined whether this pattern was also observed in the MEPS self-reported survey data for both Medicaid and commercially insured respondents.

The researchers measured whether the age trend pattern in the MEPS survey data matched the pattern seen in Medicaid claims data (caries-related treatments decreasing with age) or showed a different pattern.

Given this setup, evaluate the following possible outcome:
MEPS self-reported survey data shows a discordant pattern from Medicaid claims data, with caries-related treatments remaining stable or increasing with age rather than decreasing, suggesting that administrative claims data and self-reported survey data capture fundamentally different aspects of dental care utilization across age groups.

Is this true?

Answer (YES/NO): YES